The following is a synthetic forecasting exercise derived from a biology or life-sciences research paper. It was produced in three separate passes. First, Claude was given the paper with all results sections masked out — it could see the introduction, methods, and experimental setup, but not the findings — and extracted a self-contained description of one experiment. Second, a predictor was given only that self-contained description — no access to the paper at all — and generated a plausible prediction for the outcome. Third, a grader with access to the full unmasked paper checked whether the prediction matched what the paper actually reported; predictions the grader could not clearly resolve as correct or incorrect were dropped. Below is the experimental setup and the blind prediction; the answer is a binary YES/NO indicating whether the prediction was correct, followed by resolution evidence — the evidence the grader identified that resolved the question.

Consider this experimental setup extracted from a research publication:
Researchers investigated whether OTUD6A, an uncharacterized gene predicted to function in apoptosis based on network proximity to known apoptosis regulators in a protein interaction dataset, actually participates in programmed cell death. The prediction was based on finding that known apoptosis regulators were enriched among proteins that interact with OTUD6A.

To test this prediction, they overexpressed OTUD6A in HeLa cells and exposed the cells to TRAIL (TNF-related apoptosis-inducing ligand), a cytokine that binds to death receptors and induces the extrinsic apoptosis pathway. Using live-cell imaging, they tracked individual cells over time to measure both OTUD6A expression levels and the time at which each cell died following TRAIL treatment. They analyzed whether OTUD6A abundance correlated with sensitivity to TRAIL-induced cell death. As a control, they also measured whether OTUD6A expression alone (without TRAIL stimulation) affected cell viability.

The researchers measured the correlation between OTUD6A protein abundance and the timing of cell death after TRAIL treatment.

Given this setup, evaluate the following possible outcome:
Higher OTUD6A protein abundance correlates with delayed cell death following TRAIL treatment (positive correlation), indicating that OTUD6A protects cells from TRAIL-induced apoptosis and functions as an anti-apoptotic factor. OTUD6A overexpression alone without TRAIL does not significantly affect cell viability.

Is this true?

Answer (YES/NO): NO